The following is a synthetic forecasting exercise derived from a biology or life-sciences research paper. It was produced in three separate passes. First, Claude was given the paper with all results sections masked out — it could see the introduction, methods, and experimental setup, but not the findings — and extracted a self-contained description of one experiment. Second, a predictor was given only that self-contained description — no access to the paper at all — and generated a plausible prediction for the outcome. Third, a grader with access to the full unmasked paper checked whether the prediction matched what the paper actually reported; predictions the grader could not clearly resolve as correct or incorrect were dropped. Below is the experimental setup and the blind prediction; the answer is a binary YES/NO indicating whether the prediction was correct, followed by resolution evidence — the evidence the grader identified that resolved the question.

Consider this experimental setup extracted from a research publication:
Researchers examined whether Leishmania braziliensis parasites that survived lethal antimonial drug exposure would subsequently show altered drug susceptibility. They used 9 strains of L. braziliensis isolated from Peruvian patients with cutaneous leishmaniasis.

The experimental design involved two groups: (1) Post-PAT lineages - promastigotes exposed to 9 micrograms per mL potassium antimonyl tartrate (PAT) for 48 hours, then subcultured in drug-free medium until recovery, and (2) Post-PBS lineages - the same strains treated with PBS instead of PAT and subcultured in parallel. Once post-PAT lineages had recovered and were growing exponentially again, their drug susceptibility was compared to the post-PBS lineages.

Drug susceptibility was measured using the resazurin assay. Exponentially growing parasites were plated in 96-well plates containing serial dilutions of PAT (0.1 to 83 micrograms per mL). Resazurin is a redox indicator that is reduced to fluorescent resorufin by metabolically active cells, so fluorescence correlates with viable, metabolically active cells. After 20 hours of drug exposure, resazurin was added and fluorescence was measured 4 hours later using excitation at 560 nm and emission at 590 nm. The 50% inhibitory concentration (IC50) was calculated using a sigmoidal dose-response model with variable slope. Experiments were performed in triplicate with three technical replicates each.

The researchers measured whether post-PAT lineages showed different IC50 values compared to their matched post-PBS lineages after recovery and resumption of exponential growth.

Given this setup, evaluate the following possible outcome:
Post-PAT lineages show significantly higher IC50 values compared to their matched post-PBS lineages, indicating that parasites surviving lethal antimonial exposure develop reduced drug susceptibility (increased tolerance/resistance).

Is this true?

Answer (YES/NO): NO